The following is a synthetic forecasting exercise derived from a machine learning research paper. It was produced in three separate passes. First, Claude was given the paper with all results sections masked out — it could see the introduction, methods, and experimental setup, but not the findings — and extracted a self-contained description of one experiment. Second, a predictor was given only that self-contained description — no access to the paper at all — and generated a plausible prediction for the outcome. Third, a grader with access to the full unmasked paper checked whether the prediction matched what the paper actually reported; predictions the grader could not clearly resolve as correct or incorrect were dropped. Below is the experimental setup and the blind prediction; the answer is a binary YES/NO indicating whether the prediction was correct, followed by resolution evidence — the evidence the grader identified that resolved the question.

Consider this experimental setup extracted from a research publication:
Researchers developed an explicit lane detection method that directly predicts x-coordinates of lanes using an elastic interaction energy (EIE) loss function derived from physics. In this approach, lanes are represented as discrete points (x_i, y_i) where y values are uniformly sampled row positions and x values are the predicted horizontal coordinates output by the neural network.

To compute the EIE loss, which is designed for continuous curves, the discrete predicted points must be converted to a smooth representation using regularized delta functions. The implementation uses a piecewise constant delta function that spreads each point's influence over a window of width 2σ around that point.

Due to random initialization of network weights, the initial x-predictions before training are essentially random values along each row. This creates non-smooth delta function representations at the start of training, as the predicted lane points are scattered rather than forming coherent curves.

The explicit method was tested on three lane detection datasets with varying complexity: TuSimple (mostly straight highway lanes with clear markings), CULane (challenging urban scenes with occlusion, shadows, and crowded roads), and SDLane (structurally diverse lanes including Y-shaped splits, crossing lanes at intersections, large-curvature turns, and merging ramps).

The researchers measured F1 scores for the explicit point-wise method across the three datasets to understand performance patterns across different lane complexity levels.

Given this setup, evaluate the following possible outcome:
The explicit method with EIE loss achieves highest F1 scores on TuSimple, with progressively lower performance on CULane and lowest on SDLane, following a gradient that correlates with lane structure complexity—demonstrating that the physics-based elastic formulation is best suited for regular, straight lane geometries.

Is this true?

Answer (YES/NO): NO